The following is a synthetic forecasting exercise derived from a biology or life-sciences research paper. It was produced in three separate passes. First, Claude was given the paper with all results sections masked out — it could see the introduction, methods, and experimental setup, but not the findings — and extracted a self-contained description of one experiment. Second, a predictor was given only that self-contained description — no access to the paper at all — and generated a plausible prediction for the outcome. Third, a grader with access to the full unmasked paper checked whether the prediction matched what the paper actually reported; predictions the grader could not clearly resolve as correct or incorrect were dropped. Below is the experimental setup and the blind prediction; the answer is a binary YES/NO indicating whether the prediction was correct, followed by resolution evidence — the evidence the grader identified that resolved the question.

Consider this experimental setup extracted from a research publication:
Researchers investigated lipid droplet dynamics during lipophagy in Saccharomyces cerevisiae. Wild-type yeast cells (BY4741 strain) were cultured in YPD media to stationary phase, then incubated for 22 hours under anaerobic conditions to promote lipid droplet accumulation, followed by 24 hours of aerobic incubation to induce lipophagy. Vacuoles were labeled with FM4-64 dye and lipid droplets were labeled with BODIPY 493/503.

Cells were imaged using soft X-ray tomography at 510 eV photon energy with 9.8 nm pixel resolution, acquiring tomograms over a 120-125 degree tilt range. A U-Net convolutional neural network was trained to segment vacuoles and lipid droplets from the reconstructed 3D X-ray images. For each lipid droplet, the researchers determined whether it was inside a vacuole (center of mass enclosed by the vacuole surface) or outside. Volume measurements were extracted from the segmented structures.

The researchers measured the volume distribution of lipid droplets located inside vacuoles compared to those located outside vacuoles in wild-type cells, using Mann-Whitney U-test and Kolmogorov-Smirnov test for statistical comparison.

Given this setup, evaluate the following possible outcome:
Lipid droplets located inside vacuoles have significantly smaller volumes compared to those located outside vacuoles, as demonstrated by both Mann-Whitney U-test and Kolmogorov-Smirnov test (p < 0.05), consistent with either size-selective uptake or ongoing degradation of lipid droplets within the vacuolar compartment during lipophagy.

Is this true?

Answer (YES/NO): NO